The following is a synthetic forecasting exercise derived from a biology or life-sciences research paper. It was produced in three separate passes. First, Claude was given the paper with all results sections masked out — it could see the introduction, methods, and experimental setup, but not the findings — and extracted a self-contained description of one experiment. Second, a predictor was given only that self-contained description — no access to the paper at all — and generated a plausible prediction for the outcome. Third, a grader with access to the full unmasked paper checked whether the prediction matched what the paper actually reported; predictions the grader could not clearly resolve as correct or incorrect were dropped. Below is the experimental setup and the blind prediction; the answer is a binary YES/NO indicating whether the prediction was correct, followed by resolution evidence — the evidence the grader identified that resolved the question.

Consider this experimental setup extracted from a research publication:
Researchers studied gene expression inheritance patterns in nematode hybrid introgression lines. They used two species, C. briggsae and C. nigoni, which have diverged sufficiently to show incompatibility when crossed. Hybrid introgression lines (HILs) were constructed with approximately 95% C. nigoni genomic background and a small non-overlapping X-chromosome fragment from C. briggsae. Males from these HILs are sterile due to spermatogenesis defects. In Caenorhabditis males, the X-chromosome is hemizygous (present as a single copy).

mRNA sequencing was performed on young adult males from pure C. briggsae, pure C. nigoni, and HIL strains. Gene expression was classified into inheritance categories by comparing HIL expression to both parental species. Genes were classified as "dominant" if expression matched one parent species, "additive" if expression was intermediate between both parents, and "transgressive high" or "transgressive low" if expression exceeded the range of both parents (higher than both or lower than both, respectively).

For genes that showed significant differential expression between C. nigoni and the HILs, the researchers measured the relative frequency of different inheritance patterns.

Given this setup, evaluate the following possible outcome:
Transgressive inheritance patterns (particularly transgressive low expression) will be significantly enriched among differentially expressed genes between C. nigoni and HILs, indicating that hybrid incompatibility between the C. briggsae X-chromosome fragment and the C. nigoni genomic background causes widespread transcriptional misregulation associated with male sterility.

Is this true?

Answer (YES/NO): YES